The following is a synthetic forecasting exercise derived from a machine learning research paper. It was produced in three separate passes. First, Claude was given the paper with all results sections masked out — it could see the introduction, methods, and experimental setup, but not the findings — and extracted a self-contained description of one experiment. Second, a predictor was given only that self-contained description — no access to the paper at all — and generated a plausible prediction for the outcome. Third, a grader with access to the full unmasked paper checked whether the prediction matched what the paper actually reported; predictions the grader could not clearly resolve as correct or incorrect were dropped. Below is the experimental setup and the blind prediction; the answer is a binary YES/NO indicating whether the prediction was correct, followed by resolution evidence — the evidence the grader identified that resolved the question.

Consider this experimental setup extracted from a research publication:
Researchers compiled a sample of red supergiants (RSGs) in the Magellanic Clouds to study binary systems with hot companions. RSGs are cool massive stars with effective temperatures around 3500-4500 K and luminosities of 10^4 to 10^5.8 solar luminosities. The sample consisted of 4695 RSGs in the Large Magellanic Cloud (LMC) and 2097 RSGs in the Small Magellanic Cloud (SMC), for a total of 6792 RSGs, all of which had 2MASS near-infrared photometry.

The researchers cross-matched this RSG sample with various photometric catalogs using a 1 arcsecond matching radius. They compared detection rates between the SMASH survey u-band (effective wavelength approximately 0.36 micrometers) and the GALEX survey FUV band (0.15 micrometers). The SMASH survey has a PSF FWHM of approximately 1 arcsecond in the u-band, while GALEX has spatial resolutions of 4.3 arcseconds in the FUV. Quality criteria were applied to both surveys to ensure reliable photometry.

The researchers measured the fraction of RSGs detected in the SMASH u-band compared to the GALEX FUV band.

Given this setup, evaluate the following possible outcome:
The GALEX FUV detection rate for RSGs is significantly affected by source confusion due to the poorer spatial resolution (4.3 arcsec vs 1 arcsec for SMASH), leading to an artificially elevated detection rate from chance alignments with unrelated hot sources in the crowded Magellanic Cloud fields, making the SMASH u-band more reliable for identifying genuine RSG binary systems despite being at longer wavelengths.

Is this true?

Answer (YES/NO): NO